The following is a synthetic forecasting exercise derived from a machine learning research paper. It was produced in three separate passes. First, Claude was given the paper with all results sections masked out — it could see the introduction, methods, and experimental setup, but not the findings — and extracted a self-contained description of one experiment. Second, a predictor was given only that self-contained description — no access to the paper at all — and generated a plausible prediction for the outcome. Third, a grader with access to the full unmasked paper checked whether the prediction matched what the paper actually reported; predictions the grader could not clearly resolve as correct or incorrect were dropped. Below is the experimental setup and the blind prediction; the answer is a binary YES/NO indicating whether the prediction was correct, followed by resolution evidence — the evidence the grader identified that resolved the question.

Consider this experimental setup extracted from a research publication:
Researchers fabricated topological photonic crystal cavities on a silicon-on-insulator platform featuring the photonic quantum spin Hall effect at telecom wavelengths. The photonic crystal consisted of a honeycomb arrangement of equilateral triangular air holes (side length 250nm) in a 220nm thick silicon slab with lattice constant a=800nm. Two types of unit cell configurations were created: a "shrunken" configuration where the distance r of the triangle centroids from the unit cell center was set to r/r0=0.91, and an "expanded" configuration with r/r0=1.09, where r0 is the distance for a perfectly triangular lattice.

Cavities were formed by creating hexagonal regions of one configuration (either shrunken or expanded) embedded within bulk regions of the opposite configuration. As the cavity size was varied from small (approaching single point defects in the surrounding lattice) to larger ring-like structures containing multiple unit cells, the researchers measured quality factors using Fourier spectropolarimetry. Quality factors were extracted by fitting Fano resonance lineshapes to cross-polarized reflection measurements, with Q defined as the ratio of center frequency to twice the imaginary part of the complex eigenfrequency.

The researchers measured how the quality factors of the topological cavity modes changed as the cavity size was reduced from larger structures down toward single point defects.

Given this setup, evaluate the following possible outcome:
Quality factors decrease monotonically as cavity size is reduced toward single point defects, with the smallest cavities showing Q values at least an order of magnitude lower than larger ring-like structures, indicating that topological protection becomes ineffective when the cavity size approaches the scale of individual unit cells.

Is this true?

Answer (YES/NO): NO